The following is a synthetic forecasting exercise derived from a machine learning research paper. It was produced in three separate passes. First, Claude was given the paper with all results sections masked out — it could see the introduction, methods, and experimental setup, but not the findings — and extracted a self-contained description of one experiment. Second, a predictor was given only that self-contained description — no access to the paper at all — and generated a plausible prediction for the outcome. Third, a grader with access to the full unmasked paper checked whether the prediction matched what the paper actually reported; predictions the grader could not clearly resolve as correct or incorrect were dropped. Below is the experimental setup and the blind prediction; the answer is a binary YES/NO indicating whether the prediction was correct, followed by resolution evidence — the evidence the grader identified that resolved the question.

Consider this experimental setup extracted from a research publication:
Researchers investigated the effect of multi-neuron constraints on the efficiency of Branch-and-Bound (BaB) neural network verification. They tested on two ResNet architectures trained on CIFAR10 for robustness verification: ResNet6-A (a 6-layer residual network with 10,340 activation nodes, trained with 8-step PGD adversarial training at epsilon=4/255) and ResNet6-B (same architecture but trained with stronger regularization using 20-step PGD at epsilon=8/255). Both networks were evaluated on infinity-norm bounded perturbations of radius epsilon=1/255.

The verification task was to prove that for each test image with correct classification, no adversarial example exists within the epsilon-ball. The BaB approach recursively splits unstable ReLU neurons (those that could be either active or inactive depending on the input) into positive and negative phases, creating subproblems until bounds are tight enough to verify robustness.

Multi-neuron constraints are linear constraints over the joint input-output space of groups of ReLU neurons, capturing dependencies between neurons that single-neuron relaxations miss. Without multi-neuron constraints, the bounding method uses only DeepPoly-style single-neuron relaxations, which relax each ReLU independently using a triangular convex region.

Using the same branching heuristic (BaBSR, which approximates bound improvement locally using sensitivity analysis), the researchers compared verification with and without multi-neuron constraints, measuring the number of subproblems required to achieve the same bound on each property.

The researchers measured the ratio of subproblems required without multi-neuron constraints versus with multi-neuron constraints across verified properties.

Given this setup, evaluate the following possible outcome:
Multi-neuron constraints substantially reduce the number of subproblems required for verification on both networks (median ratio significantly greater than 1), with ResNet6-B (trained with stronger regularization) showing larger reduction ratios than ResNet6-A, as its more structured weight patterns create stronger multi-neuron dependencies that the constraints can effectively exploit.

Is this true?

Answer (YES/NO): NO